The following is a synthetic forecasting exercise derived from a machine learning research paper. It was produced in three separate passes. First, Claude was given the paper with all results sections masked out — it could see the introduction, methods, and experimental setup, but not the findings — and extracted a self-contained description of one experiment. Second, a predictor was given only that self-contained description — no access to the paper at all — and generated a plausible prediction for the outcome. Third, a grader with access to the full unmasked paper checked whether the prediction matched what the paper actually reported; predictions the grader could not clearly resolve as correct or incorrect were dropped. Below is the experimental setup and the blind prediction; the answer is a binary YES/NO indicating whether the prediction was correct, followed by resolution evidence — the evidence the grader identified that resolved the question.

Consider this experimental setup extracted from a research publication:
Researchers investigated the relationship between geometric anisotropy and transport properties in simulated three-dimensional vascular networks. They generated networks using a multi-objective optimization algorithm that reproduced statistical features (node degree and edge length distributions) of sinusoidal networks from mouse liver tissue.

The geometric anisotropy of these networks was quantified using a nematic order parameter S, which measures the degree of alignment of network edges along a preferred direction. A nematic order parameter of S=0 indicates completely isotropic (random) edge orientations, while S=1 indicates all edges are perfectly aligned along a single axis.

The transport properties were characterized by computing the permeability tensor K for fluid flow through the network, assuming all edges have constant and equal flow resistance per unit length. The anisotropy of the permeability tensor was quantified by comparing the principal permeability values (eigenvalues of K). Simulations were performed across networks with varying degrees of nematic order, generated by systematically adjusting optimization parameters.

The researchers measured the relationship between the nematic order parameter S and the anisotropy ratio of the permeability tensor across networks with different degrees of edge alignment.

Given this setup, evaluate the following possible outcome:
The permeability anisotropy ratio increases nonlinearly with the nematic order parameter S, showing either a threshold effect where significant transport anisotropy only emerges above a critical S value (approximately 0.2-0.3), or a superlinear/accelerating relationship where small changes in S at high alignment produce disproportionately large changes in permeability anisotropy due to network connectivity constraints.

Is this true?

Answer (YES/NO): NO